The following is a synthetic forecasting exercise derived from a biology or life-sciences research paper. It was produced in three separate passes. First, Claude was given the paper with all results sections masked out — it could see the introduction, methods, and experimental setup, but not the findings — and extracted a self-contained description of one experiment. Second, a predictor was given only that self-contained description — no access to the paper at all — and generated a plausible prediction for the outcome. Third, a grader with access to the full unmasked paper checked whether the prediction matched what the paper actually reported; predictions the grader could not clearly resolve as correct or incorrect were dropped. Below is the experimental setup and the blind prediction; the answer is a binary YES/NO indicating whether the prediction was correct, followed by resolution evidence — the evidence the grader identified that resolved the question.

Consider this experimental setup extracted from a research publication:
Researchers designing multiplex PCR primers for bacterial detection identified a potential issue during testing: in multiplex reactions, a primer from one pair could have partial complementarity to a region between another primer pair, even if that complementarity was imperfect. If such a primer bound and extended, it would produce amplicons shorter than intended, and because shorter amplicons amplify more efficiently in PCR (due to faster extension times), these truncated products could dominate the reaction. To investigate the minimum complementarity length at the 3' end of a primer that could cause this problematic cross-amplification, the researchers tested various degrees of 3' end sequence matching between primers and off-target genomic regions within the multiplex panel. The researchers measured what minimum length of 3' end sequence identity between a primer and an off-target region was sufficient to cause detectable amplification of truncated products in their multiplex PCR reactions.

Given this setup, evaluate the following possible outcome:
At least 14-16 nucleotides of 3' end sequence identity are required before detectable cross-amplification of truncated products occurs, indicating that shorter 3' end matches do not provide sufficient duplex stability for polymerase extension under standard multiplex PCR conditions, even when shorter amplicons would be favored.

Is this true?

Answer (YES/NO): NO